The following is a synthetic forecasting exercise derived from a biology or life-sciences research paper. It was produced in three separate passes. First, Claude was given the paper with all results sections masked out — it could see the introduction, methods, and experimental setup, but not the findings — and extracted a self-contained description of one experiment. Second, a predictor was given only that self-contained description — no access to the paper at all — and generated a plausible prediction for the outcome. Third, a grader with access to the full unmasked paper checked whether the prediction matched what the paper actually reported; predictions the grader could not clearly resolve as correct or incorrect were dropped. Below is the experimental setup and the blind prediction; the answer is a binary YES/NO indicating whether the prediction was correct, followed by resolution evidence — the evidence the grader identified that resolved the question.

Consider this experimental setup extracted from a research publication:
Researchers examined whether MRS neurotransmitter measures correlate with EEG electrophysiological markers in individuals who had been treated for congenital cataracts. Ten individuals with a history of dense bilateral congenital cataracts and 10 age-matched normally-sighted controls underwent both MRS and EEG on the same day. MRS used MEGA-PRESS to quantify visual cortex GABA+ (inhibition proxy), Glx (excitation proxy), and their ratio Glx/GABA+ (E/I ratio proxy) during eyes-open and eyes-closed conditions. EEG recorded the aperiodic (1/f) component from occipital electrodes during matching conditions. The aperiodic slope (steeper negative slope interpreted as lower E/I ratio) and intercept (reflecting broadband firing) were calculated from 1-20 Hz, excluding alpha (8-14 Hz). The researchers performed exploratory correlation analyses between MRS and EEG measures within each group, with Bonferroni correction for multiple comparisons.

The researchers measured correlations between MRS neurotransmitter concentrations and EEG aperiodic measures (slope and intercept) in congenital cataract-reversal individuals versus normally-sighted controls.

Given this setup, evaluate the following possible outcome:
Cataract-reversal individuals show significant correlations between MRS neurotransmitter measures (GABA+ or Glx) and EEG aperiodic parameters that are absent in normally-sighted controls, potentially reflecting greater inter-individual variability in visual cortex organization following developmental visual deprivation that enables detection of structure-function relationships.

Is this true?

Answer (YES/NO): YES